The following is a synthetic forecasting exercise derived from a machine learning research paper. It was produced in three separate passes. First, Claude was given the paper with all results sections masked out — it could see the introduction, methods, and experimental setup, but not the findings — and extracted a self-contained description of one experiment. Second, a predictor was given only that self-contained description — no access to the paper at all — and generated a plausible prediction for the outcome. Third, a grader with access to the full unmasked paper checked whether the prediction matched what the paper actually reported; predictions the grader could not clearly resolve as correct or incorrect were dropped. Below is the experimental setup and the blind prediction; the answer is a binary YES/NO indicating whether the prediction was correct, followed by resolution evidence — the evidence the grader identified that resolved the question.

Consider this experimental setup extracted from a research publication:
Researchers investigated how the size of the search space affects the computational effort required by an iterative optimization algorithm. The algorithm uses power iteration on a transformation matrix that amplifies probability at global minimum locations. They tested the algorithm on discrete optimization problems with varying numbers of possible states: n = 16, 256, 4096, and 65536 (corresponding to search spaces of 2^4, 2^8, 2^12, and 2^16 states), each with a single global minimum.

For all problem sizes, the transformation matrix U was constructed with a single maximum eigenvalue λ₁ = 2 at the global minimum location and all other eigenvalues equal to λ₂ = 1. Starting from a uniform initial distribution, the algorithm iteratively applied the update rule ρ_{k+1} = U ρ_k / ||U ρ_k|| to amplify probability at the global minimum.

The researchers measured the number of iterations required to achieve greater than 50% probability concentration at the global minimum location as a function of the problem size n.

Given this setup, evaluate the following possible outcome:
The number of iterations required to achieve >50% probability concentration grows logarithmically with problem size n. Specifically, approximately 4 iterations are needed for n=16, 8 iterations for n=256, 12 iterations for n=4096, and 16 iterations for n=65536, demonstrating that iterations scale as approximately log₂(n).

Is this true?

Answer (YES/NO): YES